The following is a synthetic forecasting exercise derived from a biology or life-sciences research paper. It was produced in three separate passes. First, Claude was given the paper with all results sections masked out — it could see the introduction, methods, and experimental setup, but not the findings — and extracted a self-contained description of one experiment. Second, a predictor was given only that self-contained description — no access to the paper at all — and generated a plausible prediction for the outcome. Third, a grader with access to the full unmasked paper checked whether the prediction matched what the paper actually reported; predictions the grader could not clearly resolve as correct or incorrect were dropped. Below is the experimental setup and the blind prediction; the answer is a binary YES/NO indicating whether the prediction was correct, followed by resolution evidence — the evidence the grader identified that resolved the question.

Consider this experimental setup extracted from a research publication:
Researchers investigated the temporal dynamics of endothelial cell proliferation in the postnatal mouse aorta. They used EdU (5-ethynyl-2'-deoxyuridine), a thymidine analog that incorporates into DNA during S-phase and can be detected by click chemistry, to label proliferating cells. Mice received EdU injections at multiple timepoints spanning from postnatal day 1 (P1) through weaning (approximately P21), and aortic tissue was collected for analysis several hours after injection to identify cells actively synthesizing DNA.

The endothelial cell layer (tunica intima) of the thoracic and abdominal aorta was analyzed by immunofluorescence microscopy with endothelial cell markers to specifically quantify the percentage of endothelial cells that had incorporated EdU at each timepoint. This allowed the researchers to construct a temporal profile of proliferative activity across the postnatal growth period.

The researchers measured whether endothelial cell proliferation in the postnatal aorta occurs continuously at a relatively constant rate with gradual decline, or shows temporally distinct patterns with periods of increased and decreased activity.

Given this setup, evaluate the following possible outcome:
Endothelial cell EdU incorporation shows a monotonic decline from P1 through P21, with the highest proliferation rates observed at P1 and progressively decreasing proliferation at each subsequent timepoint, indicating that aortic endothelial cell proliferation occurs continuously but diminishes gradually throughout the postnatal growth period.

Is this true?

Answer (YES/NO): NO